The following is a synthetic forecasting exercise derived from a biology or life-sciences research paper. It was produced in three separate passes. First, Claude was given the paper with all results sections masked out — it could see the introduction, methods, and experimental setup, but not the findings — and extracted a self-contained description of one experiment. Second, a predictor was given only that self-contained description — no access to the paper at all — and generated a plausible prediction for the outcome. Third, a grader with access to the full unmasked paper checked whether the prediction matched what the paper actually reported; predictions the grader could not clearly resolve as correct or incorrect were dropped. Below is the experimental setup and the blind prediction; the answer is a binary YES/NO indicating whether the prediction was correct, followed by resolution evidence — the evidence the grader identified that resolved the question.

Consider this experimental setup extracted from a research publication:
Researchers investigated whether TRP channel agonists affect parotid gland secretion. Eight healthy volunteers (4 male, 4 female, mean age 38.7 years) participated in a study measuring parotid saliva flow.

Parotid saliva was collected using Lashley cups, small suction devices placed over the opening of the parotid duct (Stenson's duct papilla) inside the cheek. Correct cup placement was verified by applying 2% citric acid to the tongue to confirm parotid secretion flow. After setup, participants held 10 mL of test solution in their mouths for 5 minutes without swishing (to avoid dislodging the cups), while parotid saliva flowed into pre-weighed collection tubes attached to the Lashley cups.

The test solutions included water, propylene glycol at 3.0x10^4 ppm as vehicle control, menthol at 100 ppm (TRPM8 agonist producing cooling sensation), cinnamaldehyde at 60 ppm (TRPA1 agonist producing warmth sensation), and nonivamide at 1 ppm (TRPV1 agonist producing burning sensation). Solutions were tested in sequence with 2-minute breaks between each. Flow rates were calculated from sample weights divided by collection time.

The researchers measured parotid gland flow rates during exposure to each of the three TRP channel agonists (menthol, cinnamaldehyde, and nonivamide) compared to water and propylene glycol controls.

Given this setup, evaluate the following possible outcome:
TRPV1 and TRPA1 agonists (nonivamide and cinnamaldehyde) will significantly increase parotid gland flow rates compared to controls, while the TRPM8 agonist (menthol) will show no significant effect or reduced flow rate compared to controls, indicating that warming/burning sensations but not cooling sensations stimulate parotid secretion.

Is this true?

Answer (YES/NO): NO